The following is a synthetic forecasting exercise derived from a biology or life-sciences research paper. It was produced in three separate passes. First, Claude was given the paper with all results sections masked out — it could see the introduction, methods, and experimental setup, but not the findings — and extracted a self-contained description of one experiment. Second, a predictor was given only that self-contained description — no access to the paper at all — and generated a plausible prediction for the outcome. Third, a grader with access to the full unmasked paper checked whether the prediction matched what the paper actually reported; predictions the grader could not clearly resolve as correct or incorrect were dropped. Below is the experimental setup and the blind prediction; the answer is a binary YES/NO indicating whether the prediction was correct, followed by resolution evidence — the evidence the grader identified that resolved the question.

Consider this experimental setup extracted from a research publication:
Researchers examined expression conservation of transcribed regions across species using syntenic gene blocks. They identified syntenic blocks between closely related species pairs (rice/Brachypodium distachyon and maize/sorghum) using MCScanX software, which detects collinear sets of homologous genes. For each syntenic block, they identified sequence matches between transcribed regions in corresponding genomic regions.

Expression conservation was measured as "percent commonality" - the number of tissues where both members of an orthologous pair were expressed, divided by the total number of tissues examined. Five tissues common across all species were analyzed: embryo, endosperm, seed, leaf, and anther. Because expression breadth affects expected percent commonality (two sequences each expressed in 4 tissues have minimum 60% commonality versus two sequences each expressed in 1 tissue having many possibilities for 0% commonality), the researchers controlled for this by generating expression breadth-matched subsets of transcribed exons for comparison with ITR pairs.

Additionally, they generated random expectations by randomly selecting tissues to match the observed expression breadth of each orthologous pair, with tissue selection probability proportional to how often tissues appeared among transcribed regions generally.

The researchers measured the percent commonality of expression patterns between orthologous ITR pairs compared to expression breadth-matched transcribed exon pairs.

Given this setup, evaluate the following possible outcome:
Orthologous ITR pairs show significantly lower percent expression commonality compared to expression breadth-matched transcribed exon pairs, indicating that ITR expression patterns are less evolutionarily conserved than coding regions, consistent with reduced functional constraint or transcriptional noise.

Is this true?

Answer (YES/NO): YES